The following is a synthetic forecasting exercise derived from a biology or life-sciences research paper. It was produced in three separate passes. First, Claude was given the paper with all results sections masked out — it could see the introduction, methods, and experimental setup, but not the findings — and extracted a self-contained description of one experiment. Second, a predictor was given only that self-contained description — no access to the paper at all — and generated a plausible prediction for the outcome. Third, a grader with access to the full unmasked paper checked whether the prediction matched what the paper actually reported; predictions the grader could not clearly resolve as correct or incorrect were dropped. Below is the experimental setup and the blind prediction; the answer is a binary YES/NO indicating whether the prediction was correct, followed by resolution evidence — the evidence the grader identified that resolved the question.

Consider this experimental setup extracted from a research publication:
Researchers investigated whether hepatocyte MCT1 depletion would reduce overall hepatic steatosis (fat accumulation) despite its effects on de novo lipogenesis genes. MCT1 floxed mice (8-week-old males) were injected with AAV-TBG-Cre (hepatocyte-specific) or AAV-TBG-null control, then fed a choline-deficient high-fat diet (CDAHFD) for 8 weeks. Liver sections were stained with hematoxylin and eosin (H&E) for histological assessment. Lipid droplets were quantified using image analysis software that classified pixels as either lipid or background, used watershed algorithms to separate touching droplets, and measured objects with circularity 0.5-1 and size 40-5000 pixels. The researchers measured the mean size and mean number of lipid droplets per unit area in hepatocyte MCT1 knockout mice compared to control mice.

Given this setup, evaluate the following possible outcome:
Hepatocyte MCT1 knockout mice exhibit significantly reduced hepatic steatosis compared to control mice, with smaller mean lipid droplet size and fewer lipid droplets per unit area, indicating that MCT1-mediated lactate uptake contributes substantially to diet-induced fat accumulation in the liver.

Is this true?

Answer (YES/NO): NO